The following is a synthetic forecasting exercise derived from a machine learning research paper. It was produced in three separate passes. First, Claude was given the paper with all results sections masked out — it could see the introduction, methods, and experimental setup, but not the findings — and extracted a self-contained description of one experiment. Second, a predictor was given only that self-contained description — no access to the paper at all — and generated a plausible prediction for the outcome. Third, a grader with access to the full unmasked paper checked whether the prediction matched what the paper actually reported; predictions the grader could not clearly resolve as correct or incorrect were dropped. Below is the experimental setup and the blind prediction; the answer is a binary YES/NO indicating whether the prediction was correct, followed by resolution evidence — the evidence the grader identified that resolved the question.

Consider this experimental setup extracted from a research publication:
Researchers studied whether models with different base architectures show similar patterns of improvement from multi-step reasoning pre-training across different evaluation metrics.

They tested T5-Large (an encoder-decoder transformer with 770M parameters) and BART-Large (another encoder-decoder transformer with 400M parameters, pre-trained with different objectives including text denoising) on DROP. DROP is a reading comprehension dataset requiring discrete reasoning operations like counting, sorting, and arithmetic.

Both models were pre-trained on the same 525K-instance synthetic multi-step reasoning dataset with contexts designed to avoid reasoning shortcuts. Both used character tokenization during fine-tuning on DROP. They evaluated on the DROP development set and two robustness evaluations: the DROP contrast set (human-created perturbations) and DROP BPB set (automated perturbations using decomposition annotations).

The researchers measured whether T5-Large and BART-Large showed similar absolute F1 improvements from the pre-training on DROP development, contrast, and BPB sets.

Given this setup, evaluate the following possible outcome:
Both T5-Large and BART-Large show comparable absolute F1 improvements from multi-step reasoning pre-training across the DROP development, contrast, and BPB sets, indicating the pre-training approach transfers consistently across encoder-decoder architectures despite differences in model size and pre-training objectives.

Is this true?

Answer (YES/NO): YES